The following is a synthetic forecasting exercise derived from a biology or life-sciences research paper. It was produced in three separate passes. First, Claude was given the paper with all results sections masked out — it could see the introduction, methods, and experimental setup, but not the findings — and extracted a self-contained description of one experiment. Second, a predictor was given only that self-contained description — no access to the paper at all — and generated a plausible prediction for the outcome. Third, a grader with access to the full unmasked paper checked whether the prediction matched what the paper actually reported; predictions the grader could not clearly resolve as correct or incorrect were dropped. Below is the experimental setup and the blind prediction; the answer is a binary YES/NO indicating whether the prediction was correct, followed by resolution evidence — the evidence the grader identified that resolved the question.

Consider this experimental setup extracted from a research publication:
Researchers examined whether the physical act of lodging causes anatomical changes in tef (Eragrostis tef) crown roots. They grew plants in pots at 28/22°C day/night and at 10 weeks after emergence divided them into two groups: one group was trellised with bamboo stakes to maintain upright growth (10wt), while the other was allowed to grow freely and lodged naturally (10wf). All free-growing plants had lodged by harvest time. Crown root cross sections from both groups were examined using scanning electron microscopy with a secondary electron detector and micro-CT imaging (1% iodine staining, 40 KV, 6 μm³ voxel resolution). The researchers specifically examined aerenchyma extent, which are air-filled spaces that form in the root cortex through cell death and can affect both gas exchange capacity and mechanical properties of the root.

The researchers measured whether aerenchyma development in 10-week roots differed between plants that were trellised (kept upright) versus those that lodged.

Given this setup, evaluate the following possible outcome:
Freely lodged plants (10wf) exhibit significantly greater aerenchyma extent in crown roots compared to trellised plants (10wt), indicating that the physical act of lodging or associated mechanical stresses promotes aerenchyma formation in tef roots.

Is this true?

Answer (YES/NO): NO